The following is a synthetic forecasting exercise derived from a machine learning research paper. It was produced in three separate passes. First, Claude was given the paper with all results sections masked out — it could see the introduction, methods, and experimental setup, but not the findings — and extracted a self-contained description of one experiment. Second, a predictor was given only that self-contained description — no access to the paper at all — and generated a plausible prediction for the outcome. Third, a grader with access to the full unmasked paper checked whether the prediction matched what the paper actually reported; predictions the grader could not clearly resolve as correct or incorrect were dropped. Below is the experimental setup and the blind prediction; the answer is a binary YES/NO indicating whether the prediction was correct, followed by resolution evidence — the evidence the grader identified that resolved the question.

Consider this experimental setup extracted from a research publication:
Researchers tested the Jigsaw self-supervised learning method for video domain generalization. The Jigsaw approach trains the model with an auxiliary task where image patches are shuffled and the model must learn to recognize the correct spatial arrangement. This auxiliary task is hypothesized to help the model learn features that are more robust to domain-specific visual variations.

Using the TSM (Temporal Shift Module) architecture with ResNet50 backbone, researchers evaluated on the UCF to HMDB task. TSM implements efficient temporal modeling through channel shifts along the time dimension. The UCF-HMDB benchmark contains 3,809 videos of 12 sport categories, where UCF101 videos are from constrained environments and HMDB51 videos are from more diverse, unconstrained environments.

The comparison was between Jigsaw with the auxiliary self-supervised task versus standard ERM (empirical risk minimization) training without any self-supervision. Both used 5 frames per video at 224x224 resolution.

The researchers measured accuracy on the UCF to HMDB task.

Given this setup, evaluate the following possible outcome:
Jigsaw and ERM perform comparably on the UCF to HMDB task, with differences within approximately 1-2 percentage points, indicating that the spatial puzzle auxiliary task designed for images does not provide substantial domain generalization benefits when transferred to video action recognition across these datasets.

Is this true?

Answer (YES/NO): YES